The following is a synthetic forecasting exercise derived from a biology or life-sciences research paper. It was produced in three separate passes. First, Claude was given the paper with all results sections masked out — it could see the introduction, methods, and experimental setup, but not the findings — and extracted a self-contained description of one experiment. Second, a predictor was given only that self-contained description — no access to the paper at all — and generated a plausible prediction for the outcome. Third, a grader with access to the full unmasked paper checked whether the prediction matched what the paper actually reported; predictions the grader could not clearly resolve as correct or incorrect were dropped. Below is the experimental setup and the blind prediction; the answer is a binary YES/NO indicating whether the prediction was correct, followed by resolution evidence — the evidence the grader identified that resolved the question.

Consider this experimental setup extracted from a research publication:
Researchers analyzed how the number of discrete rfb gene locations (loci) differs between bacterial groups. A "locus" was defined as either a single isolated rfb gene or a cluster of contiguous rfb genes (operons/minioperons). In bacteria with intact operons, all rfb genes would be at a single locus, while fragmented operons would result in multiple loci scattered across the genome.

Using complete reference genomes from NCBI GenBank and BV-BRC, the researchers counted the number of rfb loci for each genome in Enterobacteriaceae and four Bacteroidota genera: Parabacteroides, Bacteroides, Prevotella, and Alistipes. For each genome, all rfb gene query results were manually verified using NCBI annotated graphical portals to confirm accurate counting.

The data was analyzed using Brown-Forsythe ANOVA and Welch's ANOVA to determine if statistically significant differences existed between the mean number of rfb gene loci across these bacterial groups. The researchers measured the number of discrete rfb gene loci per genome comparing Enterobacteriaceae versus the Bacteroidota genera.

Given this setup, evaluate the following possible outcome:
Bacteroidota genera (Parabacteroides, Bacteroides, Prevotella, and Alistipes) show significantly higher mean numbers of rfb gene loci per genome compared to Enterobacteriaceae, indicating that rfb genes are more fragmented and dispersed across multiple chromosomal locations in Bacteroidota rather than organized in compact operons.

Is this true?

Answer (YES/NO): NO